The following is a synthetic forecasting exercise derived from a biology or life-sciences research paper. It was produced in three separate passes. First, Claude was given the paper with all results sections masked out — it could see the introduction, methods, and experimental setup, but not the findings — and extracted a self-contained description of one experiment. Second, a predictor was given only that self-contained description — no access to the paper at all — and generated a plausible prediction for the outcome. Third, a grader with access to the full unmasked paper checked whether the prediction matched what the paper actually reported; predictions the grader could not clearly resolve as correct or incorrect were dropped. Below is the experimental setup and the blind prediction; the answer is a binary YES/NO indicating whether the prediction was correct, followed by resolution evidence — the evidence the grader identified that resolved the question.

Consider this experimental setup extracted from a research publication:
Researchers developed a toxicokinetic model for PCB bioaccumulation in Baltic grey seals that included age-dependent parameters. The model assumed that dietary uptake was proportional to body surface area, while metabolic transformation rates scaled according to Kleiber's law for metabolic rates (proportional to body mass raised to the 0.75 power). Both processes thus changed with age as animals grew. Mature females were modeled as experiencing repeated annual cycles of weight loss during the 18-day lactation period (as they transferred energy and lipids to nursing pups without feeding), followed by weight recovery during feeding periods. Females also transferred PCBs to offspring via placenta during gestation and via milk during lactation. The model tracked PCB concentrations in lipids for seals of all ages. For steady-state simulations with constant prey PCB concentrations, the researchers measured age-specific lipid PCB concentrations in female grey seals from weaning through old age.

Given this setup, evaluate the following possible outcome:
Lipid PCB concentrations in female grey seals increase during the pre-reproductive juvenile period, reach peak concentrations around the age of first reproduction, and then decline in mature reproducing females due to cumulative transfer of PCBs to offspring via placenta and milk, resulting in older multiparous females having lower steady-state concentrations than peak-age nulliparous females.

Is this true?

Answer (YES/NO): NO